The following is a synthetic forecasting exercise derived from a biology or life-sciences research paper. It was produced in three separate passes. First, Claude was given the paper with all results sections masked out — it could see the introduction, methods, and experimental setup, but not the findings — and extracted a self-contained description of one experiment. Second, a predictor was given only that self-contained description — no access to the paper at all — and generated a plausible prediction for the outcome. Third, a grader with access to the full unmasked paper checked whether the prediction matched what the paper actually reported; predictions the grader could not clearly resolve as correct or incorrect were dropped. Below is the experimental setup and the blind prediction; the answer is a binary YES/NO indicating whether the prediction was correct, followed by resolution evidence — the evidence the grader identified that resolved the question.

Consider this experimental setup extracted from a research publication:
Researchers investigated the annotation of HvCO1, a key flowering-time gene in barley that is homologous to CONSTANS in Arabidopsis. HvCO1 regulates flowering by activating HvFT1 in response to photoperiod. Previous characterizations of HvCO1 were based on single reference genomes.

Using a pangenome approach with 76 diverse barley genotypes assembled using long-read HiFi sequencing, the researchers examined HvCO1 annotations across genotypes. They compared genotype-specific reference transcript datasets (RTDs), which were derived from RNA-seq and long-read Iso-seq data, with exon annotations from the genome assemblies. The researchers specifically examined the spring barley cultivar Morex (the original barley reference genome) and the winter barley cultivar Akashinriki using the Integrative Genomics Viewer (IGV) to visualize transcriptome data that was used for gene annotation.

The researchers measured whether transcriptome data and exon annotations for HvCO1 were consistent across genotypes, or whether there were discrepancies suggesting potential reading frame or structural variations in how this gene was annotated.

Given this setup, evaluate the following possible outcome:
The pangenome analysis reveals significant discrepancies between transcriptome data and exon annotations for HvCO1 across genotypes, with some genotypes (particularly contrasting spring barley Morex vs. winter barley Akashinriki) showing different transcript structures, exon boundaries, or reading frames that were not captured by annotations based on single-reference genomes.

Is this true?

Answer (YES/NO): YES